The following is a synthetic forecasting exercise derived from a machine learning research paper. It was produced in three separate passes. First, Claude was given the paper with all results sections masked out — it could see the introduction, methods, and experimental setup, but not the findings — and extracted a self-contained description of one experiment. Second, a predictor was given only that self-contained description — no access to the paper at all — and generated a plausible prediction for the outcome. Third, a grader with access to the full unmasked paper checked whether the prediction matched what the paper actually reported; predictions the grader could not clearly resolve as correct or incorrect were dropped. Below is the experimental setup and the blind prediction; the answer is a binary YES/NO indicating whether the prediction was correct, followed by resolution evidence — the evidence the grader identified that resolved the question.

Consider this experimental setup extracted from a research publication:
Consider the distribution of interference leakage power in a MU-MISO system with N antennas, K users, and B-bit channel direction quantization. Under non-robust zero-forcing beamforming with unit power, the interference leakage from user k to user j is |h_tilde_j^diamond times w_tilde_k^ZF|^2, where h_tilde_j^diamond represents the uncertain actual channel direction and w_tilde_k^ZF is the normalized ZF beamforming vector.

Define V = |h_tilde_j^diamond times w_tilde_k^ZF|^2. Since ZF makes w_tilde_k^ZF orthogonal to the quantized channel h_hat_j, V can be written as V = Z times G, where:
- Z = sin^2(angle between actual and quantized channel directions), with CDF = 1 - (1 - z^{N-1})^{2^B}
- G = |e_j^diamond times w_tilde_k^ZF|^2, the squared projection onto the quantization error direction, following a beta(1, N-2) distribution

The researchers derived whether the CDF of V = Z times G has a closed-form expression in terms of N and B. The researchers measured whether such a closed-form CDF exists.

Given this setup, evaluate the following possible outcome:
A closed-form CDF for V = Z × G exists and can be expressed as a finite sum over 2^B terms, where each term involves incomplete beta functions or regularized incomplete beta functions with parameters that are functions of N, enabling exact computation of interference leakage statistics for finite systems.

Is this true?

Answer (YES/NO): NO